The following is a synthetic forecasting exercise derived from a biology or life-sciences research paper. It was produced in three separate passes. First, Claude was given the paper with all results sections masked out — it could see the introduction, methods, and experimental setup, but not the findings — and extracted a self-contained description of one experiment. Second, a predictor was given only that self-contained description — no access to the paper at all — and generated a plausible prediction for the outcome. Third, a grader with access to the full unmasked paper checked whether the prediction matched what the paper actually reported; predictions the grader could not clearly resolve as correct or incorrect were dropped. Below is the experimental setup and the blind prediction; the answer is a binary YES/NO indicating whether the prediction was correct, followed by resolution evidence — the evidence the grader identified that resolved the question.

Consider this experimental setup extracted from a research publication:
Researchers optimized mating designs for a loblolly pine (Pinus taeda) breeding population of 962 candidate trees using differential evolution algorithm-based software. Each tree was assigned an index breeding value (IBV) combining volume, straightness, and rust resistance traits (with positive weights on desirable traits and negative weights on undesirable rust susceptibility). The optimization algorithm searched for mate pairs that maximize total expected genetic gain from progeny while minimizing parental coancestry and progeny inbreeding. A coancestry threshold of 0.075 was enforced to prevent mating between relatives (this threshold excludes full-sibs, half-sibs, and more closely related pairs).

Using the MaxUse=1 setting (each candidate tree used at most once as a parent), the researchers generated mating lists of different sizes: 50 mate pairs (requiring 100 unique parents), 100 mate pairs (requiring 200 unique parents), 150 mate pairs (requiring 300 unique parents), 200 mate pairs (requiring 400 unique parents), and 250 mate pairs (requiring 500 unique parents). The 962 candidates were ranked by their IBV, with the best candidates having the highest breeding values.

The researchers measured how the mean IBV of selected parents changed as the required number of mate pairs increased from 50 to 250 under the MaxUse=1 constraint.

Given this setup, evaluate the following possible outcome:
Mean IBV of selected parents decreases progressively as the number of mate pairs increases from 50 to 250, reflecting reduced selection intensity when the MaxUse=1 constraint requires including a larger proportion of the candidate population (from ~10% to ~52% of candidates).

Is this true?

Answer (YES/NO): NO